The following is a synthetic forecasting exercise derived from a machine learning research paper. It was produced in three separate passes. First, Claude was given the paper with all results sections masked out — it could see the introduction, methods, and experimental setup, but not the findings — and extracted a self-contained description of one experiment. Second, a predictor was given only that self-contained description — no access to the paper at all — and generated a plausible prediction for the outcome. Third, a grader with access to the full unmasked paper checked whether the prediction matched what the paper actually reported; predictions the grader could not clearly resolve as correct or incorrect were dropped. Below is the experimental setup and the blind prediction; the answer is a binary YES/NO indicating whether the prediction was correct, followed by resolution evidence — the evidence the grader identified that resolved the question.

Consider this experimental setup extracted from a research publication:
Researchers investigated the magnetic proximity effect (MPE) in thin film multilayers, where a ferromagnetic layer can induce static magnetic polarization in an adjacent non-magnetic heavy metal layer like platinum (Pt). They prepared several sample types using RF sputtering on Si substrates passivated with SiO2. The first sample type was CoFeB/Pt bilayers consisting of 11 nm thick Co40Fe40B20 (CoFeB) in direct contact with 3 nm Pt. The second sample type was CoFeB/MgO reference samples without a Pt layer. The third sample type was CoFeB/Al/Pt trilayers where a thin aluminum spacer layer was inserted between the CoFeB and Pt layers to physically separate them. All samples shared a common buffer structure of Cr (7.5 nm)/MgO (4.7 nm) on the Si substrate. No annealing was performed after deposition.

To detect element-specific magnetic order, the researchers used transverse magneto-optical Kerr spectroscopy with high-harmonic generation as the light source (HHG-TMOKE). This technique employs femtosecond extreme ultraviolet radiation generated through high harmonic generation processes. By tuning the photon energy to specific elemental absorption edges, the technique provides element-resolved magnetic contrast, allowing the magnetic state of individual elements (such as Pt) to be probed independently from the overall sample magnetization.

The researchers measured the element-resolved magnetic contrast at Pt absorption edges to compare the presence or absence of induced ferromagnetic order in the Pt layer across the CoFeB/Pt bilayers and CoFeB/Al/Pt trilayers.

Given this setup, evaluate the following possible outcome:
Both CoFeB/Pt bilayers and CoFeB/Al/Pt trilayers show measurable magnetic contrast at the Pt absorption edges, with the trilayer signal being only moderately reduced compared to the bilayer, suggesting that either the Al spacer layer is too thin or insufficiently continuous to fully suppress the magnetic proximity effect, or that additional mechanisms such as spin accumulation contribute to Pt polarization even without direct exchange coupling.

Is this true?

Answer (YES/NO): NO